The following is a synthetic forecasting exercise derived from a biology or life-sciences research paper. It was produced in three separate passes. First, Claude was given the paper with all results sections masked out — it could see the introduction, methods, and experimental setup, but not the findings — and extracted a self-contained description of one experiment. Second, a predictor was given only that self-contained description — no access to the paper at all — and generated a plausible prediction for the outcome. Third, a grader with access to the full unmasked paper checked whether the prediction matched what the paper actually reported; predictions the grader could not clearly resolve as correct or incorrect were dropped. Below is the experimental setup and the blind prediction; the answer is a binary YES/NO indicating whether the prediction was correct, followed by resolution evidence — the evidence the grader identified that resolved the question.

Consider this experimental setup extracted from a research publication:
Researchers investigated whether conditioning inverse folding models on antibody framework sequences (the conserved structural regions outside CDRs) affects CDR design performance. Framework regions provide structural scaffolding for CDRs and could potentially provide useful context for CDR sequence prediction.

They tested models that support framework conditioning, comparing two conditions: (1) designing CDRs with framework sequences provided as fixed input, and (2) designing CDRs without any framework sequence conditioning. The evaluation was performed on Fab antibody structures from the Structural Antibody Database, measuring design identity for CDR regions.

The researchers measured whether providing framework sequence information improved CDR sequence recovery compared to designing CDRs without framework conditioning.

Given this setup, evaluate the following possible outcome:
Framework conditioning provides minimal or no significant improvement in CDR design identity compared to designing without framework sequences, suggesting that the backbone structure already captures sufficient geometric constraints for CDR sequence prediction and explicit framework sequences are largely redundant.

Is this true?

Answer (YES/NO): YES